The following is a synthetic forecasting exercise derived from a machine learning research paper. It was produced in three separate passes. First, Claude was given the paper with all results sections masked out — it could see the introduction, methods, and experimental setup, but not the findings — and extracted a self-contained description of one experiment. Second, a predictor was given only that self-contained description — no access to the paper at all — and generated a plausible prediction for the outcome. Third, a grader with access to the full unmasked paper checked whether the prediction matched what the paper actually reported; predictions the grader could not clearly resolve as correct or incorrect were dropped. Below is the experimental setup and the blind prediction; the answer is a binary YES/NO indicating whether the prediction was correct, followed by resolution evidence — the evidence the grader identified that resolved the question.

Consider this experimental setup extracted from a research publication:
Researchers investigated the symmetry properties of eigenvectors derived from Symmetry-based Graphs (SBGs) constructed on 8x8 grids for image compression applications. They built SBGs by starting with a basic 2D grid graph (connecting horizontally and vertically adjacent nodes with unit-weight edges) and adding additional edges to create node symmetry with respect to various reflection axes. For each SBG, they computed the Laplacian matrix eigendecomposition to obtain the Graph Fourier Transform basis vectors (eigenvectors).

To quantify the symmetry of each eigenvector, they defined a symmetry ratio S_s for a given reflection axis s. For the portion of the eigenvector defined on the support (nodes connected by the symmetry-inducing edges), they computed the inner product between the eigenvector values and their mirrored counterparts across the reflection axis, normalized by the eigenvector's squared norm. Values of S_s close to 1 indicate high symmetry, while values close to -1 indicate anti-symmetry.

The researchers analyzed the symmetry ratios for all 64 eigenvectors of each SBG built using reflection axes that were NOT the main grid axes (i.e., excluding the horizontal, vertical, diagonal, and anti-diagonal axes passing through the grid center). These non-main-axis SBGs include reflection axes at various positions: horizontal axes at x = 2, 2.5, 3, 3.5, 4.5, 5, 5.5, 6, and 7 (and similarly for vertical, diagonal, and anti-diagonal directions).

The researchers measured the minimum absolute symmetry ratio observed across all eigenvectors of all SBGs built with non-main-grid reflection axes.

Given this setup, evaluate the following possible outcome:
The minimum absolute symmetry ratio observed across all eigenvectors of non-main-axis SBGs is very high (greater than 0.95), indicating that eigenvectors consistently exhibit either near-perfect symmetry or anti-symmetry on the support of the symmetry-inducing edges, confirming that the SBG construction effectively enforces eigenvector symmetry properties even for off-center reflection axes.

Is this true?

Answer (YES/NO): NO